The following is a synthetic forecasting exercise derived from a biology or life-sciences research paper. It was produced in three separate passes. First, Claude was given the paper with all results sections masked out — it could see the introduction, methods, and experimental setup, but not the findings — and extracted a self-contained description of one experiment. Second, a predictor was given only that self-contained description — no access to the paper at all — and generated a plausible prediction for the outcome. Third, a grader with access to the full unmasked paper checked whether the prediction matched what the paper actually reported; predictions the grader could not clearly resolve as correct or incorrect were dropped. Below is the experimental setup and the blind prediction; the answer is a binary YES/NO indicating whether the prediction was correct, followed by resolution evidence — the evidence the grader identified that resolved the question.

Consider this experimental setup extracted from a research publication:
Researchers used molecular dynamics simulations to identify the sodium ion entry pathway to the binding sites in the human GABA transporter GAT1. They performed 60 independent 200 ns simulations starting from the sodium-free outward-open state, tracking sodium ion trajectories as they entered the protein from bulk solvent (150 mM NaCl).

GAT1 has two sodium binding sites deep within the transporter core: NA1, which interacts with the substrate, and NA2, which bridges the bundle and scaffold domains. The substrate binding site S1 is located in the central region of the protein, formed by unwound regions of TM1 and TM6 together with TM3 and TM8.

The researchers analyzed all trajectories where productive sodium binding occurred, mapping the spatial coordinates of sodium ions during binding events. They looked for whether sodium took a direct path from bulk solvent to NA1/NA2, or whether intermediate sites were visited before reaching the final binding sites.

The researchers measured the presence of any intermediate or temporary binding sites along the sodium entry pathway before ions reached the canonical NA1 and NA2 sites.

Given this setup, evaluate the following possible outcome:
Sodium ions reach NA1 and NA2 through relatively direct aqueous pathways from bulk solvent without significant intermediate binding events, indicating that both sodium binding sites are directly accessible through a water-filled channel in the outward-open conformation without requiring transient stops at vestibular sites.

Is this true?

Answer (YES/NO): NO